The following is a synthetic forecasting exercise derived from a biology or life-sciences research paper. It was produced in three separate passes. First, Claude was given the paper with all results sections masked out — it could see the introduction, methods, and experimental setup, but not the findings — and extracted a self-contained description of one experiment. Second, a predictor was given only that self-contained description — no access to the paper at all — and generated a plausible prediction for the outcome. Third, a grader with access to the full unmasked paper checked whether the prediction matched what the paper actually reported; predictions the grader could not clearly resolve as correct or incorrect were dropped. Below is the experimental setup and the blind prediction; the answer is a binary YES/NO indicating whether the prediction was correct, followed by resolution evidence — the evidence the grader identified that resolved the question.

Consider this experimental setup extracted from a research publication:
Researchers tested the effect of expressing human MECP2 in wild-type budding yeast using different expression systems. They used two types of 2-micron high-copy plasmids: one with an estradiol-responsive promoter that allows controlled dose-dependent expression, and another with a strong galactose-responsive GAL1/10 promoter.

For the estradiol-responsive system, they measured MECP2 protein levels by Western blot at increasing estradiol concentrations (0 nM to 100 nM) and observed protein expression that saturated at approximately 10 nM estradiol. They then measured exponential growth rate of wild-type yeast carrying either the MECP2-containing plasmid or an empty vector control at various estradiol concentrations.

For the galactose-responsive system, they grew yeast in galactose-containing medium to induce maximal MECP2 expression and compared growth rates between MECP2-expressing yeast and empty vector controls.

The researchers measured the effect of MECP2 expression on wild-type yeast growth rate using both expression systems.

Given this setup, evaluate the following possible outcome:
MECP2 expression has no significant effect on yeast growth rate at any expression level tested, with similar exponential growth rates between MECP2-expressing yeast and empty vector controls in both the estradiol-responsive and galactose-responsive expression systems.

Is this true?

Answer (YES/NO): NO